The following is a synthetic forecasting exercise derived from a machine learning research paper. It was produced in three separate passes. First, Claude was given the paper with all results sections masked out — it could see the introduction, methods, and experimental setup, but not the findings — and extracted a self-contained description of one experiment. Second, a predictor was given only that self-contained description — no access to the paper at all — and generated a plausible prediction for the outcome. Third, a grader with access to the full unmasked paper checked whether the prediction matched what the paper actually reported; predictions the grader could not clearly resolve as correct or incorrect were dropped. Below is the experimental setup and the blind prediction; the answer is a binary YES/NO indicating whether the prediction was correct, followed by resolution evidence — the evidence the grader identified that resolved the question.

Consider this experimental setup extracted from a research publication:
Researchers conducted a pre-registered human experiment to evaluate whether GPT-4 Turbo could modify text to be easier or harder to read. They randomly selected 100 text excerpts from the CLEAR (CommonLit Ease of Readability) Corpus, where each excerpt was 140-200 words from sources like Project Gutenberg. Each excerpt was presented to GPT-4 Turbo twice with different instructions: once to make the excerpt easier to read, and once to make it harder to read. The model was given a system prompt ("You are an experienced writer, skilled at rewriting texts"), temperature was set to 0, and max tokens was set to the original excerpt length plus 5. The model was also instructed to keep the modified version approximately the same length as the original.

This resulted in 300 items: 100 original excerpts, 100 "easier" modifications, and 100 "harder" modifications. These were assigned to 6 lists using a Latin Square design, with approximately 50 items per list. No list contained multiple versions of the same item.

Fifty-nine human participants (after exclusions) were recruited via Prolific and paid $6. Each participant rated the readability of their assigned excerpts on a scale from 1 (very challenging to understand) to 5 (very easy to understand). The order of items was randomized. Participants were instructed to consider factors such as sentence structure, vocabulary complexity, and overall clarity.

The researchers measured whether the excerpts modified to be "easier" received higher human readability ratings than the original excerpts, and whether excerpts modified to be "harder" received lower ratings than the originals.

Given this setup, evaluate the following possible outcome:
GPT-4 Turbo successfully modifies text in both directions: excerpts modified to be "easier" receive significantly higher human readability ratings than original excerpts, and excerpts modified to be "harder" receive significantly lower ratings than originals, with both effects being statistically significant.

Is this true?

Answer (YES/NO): YES